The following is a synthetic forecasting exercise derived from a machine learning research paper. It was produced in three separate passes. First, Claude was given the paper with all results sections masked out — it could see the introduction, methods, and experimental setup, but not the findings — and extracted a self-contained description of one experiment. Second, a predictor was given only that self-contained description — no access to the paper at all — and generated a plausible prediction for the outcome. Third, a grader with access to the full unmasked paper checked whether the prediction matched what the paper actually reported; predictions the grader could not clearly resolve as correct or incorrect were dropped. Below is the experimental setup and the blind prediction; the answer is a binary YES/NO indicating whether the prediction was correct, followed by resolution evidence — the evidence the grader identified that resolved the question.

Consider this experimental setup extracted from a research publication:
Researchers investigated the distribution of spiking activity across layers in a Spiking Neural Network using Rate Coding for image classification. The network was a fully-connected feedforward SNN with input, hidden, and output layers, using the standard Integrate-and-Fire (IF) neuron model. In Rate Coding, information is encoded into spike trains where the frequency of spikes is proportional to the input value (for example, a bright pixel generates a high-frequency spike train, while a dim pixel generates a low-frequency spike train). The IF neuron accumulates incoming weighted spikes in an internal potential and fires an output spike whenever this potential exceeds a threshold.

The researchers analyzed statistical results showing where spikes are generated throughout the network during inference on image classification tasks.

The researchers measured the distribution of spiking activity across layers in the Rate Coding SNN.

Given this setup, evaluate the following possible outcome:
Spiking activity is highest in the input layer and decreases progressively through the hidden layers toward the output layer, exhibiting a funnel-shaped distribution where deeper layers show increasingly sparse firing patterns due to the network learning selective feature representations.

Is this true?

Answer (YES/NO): YES